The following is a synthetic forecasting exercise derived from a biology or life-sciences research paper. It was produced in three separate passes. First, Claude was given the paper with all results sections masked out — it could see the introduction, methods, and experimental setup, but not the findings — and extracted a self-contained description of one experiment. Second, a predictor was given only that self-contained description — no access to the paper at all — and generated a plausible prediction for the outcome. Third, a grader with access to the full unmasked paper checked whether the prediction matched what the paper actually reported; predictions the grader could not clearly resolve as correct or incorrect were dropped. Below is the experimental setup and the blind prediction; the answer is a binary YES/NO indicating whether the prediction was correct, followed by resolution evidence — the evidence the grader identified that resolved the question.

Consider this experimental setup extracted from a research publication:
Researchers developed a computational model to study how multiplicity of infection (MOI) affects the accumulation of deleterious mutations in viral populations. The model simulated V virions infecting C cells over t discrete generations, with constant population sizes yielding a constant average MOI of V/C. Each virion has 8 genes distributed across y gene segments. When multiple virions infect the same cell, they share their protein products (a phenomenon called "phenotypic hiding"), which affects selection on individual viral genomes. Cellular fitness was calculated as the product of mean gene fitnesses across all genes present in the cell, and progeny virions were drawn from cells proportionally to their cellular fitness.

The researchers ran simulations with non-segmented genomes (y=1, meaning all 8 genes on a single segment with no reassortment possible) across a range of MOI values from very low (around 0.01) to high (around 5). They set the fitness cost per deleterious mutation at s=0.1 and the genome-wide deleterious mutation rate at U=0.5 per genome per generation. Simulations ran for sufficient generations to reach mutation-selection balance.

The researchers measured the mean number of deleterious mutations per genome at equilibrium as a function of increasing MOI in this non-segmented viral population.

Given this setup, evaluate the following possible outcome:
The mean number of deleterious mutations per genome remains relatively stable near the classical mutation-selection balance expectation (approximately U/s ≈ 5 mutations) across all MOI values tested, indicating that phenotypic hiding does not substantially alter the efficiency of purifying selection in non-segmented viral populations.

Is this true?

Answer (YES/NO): NO